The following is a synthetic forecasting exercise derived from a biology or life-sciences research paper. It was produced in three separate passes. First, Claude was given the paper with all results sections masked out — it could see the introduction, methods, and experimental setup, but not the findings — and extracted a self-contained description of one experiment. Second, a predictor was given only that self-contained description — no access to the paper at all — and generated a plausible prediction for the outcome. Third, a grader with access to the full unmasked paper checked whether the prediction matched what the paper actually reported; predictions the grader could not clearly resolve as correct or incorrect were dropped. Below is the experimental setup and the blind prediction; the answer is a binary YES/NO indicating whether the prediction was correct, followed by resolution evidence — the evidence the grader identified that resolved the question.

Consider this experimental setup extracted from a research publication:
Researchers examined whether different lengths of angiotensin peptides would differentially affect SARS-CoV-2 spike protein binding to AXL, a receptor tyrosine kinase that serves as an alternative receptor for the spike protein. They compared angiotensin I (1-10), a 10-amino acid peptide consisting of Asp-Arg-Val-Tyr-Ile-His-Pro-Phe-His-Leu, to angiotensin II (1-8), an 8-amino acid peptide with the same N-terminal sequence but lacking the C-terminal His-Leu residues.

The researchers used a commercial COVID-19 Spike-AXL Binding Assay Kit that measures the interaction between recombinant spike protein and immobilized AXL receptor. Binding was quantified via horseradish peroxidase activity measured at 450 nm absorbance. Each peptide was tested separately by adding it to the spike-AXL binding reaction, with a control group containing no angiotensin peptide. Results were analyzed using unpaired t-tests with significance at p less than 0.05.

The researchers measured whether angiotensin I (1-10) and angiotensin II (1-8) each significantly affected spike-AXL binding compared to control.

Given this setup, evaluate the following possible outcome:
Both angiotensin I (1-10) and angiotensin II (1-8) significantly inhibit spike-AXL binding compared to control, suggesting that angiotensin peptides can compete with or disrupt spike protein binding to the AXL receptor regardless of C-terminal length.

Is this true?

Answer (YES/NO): NO